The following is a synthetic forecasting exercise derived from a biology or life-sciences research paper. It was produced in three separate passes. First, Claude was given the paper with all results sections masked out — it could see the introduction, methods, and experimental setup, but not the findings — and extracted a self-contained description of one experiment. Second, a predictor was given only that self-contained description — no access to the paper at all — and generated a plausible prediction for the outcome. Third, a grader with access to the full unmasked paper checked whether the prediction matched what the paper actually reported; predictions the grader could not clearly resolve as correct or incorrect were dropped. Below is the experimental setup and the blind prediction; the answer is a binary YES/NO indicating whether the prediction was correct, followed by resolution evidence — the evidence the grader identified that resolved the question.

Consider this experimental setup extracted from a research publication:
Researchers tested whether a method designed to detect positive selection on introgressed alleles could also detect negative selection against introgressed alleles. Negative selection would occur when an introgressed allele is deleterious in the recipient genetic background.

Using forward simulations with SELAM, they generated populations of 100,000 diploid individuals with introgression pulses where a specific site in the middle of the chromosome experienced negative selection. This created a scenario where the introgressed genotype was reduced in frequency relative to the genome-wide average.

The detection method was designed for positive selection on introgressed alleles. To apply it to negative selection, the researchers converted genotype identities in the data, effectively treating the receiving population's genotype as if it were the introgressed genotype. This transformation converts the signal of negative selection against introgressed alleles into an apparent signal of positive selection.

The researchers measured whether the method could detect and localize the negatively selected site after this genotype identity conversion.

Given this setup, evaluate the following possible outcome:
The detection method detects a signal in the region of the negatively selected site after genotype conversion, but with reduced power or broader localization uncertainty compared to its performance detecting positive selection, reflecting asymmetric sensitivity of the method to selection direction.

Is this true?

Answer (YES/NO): YES